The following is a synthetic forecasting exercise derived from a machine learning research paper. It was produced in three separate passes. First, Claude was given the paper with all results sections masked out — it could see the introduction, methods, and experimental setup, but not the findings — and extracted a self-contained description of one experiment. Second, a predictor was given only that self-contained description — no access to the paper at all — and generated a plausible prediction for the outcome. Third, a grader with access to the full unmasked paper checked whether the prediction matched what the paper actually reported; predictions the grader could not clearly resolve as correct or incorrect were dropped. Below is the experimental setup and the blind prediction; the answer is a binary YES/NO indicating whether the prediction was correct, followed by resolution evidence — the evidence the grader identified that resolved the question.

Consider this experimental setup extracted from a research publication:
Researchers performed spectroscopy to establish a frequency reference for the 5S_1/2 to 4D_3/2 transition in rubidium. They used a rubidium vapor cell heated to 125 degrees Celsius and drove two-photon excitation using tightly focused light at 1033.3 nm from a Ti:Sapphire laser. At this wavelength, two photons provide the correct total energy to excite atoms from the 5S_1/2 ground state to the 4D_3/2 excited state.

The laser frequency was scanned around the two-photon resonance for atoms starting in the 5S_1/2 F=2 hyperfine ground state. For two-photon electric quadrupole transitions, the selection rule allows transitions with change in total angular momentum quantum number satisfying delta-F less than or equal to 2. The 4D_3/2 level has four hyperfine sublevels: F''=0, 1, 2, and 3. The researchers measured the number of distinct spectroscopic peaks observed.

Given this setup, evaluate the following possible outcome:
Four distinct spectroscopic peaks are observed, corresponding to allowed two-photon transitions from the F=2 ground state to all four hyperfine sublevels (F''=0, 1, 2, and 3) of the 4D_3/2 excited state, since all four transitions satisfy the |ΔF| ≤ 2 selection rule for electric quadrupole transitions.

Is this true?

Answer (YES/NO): YES